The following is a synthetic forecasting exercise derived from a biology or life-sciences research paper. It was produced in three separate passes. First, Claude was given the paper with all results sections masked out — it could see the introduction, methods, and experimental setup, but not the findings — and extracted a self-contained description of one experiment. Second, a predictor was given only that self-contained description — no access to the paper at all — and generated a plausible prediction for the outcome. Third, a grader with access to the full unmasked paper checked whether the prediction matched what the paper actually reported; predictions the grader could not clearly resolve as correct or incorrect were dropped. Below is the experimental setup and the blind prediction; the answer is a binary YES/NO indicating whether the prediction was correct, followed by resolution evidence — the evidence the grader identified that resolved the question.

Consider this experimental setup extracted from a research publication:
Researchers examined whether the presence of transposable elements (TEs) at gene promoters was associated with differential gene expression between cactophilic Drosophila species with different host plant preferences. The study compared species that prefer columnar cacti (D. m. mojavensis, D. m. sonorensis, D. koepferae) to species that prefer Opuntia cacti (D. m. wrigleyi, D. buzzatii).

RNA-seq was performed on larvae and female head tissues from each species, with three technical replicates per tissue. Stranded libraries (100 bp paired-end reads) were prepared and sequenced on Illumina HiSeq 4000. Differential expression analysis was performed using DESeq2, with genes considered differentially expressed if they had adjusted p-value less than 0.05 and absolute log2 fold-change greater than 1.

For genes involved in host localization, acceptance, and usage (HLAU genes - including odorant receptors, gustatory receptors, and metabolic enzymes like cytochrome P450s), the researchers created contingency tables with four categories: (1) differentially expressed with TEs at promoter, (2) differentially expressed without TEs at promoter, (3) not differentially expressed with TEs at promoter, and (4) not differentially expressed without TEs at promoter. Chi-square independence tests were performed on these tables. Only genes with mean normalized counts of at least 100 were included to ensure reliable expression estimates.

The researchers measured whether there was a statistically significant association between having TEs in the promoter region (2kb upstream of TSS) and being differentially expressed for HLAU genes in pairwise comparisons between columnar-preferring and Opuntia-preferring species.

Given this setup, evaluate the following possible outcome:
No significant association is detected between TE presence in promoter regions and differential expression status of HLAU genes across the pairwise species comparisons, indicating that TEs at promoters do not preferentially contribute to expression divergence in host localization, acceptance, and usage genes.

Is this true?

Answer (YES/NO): YES